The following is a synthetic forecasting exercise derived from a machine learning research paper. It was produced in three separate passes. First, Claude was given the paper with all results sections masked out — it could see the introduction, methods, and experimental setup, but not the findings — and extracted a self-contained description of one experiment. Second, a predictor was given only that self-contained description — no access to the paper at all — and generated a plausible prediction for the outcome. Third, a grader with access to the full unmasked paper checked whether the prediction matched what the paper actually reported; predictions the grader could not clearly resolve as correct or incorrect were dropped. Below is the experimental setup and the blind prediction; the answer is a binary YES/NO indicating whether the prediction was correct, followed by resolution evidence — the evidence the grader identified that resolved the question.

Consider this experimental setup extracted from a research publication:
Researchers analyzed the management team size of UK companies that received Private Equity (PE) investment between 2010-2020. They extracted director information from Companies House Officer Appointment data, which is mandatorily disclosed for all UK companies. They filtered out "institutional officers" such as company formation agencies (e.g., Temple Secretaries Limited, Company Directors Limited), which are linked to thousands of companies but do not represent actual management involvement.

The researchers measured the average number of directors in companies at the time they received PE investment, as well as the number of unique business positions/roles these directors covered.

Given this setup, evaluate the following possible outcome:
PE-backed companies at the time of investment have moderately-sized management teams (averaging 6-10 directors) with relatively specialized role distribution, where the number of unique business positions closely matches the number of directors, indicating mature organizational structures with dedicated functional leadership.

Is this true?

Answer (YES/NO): NO